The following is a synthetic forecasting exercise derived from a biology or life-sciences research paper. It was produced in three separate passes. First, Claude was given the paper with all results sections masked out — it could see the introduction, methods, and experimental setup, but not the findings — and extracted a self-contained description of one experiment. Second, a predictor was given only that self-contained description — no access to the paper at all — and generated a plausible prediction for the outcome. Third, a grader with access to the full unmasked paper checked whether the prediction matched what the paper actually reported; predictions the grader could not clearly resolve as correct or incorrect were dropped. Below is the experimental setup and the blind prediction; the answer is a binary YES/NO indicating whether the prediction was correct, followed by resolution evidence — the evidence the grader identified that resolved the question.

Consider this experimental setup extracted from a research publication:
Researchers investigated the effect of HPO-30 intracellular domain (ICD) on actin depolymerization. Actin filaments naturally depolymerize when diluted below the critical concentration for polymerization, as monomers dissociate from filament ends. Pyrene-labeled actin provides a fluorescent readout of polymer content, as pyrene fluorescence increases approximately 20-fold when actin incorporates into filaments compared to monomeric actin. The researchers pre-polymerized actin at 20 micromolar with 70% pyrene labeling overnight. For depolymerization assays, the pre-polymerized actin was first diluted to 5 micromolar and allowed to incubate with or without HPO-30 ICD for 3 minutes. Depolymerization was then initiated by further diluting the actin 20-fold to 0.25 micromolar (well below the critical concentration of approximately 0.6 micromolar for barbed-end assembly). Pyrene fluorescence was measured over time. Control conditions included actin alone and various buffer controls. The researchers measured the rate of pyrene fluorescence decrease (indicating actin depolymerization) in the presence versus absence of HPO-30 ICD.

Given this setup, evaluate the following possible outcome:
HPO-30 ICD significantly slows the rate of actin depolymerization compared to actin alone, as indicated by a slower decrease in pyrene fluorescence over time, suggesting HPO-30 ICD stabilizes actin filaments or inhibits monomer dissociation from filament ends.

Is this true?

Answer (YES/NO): YES